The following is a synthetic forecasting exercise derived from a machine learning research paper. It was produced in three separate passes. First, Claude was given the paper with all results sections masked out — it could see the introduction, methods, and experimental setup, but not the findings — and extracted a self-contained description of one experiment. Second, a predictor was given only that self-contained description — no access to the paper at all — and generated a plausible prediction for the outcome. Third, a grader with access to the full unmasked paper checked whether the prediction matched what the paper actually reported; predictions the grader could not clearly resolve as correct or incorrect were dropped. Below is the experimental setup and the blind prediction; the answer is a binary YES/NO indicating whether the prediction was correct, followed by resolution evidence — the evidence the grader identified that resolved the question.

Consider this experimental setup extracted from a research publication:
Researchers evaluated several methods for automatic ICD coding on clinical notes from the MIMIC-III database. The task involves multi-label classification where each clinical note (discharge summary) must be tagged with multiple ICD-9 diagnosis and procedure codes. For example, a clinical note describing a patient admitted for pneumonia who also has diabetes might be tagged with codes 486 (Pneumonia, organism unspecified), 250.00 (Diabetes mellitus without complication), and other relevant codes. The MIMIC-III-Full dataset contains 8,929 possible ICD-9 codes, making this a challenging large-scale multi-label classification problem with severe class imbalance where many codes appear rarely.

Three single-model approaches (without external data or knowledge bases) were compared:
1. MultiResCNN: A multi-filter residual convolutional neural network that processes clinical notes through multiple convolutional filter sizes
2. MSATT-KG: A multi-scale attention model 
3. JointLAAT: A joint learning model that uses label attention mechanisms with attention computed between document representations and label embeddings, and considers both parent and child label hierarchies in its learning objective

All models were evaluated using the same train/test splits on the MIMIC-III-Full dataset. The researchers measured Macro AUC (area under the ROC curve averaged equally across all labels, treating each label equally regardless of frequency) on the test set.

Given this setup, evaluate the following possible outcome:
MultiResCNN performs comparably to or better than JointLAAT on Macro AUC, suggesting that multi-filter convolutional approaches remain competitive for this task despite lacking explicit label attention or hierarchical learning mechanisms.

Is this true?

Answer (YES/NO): NO